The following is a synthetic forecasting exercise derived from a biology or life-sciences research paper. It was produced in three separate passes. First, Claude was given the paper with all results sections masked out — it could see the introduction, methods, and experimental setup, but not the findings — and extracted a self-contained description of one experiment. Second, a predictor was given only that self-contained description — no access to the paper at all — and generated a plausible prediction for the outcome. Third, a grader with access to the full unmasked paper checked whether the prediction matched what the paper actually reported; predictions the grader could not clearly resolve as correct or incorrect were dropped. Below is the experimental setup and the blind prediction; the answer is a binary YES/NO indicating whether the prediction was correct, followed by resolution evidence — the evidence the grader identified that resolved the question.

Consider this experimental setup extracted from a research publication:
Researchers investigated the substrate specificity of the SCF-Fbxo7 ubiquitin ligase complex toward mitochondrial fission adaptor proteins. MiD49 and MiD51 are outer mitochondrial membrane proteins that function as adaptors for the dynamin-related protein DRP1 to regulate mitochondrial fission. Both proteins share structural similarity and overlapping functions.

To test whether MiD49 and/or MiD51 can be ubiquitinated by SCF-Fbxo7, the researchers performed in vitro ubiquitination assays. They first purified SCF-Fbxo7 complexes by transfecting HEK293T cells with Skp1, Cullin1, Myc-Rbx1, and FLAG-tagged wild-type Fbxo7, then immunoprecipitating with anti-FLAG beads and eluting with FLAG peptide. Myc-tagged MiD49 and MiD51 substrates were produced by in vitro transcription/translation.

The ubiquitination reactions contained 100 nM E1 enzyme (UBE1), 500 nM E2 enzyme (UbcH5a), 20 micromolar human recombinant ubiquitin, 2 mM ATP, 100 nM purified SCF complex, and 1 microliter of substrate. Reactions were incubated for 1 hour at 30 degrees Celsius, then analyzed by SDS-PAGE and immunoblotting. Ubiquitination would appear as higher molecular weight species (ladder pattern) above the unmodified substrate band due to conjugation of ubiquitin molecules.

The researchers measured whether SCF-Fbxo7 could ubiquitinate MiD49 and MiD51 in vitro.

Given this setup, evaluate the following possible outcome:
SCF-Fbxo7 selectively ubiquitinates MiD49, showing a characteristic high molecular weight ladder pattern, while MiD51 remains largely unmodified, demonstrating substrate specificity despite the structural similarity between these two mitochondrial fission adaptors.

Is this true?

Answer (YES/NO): YES